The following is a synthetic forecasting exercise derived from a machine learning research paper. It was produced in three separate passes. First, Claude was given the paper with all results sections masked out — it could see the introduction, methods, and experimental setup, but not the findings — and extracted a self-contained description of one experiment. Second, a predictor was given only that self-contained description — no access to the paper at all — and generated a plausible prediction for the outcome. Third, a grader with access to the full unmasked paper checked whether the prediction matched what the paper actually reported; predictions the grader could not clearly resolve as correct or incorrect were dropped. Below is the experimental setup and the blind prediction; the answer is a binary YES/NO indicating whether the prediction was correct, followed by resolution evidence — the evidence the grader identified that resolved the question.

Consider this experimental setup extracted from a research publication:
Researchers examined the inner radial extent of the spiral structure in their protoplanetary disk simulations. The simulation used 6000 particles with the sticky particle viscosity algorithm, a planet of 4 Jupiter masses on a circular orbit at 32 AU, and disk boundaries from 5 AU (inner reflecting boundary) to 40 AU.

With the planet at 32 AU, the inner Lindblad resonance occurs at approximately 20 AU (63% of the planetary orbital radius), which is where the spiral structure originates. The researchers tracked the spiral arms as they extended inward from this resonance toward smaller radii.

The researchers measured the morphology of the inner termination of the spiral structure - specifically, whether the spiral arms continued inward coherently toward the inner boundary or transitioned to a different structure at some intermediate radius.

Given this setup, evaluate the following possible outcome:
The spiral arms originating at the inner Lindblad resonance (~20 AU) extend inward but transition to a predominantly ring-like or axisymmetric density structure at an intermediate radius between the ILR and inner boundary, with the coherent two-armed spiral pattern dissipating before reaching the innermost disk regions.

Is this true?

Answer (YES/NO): YES